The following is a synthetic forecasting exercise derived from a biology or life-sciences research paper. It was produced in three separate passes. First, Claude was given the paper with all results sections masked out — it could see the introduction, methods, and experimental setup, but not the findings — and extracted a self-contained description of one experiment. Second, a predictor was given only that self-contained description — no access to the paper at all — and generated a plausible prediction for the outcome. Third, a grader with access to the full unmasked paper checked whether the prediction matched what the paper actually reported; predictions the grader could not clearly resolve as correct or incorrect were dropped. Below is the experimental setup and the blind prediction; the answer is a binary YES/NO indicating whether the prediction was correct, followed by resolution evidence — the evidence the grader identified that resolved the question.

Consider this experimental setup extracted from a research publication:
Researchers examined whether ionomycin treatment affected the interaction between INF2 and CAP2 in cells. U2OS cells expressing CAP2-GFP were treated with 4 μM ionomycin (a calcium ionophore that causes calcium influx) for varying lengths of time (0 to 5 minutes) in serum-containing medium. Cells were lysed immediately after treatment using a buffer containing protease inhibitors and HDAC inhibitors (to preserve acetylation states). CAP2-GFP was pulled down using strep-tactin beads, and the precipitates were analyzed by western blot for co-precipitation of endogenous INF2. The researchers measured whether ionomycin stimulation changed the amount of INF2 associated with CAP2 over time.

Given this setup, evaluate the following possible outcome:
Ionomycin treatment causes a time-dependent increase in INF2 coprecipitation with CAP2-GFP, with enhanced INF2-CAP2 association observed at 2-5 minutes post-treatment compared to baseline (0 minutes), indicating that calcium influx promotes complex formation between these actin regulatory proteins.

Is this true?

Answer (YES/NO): NO